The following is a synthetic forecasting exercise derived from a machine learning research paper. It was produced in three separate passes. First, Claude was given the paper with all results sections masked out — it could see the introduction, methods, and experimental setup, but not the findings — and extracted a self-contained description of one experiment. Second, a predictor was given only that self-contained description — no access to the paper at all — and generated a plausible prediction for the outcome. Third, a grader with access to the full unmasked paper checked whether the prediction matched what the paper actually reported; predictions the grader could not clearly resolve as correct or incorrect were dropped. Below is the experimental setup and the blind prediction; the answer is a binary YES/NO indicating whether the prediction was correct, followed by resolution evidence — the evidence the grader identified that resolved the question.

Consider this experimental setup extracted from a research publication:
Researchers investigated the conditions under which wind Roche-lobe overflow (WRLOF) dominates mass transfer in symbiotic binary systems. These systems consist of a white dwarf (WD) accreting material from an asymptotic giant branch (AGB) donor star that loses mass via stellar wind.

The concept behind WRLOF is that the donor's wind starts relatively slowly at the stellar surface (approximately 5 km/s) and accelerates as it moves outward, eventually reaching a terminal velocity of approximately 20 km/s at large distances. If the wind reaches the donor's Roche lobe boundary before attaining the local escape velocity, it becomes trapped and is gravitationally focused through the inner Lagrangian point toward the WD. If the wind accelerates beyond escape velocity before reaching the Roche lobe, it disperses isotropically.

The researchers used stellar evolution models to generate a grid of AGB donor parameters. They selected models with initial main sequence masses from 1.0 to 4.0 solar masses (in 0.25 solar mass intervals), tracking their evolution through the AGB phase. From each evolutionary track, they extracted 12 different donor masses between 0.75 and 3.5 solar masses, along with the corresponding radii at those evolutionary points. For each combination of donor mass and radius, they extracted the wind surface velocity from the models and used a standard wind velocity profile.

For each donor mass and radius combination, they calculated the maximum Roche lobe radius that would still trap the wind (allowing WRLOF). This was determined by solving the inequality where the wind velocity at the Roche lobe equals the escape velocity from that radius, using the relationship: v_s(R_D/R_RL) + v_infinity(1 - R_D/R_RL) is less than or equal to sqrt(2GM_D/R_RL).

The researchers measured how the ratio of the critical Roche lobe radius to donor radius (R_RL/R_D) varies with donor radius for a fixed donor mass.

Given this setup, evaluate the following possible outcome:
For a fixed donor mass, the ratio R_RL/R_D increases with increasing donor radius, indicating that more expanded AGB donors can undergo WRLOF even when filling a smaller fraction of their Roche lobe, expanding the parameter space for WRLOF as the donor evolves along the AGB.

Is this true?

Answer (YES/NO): NO